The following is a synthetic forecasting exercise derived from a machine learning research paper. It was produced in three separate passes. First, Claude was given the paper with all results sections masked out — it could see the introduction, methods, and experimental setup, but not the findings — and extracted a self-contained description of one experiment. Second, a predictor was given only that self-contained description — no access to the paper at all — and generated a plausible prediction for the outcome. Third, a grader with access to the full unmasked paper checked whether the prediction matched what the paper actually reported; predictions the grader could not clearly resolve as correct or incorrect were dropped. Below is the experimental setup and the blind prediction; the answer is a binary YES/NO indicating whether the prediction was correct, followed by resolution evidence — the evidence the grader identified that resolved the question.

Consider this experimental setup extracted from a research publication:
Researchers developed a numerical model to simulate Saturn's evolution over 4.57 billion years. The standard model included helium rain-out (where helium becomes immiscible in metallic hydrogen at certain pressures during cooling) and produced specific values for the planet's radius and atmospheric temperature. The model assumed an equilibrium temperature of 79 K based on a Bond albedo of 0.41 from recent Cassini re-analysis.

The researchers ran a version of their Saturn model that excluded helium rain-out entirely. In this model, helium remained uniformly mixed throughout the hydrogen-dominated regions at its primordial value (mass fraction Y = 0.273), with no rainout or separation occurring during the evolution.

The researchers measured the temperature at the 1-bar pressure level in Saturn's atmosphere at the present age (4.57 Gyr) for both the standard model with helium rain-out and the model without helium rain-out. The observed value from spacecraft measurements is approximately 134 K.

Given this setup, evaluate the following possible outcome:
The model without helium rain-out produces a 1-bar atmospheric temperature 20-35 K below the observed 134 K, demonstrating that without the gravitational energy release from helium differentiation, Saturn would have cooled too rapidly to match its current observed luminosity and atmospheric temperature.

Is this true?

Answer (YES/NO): YES